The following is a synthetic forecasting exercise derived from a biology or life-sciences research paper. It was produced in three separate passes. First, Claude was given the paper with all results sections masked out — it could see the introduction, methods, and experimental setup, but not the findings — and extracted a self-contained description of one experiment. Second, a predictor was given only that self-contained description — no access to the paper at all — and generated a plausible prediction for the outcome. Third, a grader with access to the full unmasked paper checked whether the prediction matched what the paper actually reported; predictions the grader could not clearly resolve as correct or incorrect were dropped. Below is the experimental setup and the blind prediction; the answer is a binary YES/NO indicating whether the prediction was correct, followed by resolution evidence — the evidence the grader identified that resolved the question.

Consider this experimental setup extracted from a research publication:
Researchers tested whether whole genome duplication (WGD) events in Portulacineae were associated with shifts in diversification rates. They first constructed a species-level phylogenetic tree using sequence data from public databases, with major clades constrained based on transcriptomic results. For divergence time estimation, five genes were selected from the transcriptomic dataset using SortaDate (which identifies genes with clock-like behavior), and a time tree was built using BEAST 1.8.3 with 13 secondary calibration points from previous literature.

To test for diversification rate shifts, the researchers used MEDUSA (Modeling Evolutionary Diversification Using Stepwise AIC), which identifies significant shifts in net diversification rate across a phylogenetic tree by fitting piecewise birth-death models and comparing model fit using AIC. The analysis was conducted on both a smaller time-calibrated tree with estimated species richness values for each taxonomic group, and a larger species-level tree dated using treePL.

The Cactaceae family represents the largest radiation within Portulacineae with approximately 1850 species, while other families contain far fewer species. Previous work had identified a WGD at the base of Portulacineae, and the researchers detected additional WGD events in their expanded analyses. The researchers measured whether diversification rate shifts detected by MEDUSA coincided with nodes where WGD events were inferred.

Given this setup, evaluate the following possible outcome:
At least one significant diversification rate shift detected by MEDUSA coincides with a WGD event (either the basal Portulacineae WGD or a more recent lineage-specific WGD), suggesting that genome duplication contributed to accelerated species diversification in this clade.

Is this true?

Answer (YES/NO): NO